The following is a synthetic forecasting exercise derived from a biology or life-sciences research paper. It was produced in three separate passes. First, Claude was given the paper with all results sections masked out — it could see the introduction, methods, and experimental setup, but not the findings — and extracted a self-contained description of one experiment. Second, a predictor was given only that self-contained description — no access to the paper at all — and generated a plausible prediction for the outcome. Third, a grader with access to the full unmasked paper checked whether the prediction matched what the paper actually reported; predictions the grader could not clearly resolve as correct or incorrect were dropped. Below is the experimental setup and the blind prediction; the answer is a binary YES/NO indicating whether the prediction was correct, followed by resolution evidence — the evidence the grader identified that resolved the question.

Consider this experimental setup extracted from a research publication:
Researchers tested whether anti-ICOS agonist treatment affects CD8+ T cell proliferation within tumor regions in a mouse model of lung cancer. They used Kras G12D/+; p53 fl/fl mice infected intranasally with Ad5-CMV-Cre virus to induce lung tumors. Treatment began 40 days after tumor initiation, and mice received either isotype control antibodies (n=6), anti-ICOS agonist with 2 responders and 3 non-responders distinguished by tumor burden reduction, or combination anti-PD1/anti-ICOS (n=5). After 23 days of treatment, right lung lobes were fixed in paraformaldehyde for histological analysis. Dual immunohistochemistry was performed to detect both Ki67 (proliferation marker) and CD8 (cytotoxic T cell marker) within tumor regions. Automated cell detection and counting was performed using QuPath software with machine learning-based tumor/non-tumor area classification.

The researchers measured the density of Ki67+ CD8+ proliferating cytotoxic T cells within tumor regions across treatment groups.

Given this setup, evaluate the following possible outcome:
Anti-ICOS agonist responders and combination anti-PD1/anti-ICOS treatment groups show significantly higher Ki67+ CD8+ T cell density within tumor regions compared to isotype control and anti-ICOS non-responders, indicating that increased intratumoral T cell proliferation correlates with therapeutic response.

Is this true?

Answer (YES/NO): NO